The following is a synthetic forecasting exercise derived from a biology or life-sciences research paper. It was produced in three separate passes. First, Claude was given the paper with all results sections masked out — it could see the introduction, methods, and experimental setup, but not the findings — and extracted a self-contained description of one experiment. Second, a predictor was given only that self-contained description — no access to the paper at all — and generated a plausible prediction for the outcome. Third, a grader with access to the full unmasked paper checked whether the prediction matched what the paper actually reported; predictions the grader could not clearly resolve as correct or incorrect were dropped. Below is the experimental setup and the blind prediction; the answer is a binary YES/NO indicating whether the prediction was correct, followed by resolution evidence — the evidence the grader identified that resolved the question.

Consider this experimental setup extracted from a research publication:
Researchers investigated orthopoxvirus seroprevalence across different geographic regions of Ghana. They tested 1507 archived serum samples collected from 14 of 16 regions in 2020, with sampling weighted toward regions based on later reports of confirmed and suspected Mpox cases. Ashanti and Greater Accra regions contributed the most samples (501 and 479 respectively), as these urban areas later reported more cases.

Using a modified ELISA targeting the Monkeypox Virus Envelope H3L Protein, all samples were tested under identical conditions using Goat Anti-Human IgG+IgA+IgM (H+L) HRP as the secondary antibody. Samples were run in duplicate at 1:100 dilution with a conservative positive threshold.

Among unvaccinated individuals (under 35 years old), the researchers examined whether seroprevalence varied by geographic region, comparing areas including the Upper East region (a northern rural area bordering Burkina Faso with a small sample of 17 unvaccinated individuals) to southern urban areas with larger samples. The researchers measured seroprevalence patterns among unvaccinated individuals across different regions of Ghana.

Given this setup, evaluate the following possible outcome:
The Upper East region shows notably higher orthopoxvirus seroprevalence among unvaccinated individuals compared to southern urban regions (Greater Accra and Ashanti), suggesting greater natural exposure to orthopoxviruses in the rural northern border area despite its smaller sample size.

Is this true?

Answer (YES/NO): YES